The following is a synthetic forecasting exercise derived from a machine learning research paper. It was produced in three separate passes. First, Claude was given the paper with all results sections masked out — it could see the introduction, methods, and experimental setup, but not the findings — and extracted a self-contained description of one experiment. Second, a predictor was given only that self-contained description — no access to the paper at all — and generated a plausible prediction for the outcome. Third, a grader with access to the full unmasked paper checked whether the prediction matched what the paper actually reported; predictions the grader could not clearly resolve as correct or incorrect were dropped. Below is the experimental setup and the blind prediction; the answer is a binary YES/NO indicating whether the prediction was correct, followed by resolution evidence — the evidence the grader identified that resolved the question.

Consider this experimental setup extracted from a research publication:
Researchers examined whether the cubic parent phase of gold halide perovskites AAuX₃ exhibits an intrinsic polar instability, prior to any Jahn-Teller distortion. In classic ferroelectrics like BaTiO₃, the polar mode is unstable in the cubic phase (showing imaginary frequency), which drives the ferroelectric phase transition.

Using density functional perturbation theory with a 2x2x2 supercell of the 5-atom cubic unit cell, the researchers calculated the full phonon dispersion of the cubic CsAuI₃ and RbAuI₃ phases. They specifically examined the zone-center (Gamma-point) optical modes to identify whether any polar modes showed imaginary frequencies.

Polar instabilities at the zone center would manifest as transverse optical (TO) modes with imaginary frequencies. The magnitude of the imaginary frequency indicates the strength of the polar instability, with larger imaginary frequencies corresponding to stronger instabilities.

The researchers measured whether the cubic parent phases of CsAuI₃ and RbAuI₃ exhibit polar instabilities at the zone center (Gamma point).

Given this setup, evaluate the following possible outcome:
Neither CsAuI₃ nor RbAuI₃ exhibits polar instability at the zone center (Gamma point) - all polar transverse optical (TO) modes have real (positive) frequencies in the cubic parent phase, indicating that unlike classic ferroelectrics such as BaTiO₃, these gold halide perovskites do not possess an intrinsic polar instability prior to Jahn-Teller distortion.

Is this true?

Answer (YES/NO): YES